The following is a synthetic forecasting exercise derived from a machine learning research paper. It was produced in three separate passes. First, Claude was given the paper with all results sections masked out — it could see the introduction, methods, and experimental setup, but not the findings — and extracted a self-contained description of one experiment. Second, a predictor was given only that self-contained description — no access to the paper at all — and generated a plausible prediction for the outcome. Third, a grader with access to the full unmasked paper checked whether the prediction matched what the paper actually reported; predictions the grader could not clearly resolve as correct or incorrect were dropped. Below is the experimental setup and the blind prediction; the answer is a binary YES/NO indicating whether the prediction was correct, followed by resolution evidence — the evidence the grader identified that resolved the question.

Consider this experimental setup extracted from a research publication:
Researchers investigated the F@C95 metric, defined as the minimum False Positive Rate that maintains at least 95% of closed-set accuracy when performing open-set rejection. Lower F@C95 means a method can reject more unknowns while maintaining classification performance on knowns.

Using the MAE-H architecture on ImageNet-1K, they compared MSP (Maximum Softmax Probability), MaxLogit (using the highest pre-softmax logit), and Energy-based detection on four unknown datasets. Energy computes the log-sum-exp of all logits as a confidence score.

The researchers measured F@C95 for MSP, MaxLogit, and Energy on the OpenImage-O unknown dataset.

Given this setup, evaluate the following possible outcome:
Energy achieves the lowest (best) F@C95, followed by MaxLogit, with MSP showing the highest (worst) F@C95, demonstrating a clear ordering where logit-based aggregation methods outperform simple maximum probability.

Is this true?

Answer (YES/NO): NO